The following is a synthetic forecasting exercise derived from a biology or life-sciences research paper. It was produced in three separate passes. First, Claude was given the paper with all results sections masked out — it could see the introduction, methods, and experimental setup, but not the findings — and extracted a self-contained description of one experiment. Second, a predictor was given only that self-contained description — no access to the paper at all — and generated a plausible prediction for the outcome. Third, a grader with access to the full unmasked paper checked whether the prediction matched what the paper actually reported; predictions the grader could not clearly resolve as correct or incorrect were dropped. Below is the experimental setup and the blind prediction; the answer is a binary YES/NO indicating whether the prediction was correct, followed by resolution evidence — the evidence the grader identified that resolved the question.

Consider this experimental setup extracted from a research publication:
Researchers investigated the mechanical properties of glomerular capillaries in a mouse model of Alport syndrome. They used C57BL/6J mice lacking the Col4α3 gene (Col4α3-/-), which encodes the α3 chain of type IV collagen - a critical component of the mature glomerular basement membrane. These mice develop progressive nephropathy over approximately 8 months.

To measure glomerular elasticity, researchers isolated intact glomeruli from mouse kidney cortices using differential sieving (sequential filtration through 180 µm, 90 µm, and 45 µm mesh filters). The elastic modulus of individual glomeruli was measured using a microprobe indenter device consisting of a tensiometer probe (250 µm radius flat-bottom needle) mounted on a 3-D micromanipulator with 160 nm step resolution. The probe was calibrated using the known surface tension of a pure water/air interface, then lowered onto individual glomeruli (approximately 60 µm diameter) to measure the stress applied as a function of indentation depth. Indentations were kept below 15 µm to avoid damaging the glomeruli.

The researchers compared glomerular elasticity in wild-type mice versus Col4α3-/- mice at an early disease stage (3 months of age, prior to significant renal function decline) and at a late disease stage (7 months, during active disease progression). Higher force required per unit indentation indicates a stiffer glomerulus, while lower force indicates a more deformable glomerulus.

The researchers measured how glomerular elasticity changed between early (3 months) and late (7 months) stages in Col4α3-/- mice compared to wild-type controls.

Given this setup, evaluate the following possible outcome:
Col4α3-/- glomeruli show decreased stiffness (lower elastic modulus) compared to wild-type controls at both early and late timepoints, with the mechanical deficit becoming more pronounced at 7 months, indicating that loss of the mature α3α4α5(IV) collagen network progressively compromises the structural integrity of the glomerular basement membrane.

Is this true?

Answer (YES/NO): NO